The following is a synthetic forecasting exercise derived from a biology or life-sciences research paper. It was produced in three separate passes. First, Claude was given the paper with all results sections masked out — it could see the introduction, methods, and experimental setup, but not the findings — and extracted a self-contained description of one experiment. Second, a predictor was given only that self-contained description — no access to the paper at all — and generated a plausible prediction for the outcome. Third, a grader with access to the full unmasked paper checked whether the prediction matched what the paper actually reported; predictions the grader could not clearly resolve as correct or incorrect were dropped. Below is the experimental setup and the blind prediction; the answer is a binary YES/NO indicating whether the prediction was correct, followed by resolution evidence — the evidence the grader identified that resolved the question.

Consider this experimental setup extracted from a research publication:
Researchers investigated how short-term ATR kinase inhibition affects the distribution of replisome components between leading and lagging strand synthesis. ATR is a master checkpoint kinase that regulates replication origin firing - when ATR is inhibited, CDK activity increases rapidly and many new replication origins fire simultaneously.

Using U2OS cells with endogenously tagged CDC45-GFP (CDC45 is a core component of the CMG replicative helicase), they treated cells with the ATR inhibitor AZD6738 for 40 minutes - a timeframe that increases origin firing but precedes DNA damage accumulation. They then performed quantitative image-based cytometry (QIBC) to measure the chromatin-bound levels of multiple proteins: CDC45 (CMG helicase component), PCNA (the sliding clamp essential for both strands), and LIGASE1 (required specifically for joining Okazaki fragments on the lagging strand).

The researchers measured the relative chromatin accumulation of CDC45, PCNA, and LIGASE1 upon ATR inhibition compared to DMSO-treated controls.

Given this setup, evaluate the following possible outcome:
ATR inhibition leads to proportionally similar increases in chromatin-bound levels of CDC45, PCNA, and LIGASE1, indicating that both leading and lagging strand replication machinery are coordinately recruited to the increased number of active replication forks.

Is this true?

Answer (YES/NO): NO